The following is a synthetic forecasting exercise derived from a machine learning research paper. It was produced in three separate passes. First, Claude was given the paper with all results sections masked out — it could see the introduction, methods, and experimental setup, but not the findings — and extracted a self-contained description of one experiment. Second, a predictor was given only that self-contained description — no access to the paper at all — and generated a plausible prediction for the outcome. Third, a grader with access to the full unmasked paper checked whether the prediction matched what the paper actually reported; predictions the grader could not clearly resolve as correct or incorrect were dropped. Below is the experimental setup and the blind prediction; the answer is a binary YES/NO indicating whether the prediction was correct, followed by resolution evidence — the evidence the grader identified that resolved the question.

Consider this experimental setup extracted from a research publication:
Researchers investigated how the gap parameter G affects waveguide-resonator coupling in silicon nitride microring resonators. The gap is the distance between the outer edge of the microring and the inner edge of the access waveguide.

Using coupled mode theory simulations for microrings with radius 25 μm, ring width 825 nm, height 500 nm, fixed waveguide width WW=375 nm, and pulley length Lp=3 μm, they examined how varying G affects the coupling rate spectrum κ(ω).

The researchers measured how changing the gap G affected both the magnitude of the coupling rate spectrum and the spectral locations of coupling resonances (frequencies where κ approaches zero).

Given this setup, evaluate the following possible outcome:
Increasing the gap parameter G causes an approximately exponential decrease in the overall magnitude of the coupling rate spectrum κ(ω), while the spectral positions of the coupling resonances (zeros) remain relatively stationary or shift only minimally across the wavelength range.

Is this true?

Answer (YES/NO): YES